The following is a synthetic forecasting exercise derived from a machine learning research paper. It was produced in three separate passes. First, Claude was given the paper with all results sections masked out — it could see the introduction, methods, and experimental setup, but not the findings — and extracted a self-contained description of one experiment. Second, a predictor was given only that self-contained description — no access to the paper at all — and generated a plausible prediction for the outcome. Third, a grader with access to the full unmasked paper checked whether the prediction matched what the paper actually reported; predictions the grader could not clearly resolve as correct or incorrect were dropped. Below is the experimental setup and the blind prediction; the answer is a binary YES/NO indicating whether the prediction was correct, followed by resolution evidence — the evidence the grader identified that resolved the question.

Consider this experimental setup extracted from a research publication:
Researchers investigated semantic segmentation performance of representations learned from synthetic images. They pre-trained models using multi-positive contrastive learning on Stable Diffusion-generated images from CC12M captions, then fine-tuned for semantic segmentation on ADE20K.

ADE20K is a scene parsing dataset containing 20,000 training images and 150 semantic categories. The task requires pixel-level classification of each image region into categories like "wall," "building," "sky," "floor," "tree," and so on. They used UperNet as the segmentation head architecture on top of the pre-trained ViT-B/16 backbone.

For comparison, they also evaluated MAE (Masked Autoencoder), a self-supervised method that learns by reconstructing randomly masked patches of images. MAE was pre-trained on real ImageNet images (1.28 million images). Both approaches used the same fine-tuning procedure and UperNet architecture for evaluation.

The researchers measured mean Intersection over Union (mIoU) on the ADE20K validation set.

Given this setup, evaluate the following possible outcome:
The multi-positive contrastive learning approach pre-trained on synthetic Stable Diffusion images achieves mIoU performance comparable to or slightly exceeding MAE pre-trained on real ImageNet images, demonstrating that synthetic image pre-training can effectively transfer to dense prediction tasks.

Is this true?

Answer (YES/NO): YES